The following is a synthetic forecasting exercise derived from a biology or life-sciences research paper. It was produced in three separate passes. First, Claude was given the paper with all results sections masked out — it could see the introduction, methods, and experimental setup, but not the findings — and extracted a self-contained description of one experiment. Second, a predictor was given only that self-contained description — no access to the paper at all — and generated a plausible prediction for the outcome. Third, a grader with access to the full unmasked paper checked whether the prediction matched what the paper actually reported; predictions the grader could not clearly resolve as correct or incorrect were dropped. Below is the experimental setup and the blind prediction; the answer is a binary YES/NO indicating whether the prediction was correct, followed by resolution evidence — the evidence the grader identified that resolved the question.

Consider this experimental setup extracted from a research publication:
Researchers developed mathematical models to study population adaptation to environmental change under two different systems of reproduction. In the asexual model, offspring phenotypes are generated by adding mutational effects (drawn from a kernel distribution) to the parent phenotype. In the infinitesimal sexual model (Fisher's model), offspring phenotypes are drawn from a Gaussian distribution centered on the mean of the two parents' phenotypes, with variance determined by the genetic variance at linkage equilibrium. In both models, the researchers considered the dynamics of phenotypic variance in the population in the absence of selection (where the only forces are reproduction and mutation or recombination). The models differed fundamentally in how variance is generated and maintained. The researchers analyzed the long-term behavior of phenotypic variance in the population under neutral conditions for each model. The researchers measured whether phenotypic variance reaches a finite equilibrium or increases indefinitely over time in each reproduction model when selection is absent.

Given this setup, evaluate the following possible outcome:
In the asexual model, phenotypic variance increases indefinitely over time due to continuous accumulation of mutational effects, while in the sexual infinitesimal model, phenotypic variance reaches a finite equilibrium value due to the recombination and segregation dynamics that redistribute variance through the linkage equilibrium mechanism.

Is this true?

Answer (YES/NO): YES